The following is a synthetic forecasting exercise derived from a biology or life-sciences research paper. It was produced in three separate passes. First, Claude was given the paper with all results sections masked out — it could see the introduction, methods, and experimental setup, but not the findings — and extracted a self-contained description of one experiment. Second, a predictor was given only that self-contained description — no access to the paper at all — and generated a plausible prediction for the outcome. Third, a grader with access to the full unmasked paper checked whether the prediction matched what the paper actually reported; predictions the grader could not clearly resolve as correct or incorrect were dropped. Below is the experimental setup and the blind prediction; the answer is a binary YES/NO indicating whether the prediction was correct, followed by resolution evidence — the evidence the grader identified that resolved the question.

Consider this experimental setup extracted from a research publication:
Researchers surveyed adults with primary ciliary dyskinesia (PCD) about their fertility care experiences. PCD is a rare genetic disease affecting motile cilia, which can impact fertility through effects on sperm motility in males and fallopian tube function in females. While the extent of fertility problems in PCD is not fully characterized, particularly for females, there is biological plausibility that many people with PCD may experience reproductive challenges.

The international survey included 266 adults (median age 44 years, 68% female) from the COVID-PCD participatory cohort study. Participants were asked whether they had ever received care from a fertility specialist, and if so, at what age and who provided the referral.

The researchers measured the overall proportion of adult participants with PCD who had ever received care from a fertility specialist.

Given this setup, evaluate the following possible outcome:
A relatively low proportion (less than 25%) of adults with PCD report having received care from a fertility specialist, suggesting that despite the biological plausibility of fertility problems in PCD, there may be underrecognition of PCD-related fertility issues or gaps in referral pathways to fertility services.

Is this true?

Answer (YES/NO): NO